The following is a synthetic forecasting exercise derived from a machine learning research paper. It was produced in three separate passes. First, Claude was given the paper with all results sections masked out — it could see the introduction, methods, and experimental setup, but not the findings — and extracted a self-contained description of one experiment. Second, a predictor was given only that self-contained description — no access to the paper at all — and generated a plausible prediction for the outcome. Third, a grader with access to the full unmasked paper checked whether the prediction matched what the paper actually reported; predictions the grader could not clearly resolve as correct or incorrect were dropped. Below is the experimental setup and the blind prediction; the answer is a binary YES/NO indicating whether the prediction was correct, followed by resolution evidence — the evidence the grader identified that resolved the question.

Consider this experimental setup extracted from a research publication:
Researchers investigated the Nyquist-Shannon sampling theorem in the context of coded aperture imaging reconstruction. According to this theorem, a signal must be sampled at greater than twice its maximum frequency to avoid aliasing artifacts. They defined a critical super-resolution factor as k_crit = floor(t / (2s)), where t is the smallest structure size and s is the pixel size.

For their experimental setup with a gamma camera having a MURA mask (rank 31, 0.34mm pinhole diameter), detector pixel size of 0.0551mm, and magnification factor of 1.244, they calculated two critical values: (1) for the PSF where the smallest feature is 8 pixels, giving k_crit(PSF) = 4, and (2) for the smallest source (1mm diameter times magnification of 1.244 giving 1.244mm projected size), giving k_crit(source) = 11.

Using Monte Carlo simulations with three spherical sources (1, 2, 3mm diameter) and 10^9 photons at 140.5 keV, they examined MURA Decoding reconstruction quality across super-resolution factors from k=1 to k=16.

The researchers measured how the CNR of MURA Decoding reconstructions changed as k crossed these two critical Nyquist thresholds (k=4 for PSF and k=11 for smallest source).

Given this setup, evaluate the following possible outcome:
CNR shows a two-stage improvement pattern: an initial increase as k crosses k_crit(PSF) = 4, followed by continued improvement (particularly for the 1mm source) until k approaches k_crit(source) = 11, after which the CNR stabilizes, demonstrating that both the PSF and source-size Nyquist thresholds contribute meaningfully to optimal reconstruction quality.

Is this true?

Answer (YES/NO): NO